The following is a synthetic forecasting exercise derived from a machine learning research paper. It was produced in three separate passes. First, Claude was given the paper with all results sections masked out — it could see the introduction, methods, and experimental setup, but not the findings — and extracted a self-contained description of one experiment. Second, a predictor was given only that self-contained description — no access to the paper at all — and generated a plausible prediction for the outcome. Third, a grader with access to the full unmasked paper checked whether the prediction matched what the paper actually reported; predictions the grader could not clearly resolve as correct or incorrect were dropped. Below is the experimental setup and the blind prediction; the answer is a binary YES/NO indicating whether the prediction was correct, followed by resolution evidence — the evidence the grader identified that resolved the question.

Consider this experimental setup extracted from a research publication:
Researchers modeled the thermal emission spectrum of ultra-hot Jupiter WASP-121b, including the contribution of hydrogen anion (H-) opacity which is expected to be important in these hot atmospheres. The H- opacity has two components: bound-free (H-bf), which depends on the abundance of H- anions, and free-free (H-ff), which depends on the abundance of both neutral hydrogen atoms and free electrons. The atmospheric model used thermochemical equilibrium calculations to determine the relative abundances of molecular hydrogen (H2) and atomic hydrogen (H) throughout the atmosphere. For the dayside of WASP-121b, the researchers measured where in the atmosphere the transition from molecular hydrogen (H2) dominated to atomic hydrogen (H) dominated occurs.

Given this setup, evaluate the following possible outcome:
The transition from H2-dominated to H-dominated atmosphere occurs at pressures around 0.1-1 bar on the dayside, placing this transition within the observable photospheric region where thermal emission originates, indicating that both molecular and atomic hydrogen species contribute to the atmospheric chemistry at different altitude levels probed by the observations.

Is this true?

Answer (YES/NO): NO